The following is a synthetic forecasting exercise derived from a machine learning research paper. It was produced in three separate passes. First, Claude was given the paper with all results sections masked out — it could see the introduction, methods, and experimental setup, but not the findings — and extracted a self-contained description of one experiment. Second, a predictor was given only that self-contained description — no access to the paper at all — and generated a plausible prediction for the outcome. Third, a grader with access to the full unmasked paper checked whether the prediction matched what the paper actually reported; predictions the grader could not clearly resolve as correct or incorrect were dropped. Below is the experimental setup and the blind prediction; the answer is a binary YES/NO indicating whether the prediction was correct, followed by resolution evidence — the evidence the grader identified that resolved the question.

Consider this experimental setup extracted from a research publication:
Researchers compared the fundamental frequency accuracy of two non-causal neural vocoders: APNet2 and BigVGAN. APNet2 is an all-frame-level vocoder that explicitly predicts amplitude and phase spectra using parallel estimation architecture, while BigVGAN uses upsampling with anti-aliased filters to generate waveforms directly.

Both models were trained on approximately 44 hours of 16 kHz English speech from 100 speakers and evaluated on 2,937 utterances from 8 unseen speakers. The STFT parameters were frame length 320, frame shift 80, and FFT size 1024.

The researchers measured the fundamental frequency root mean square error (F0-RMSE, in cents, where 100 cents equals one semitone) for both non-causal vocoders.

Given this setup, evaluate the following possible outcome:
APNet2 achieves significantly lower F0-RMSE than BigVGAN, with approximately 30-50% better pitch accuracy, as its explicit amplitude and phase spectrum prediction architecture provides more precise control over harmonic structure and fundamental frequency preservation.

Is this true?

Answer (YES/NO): NO